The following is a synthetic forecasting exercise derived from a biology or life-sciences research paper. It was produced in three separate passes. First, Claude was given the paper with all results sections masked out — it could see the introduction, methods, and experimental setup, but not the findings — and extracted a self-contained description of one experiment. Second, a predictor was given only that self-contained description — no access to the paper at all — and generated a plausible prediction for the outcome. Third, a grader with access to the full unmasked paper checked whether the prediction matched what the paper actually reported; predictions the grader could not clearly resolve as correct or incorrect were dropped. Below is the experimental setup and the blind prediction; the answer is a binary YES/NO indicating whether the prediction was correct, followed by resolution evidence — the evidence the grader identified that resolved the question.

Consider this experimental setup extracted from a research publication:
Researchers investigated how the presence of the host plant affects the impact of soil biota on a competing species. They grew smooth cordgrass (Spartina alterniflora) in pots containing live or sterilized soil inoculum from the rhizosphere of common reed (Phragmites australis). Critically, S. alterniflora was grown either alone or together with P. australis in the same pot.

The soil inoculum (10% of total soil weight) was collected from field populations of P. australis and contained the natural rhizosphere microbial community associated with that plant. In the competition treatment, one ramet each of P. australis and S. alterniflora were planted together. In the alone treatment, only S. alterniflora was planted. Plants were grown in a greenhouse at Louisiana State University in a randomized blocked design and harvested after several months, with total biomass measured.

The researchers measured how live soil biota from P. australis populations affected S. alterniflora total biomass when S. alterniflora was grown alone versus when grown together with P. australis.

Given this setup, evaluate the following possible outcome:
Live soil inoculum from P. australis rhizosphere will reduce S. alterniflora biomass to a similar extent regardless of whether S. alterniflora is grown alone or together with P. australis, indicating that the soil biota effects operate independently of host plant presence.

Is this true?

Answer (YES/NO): NO